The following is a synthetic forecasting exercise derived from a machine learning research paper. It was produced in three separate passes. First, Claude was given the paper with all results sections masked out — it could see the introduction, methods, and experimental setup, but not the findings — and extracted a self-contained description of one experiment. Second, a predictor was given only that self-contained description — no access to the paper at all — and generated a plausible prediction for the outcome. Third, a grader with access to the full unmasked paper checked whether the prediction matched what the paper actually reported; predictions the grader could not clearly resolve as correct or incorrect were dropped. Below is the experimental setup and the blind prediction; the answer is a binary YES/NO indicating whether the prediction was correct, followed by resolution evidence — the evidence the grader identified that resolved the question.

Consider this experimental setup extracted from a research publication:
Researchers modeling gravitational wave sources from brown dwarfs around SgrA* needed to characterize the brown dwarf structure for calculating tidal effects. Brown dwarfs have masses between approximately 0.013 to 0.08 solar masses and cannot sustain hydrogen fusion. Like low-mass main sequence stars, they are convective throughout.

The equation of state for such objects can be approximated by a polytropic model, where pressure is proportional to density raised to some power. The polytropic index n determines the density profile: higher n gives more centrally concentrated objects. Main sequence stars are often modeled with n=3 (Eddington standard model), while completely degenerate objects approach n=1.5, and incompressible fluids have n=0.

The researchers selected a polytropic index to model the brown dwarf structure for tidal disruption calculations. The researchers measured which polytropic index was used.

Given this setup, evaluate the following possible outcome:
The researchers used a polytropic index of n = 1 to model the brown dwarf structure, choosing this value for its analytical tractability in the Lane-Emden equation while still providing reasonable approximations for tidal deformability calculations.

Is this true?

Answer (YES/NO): NO